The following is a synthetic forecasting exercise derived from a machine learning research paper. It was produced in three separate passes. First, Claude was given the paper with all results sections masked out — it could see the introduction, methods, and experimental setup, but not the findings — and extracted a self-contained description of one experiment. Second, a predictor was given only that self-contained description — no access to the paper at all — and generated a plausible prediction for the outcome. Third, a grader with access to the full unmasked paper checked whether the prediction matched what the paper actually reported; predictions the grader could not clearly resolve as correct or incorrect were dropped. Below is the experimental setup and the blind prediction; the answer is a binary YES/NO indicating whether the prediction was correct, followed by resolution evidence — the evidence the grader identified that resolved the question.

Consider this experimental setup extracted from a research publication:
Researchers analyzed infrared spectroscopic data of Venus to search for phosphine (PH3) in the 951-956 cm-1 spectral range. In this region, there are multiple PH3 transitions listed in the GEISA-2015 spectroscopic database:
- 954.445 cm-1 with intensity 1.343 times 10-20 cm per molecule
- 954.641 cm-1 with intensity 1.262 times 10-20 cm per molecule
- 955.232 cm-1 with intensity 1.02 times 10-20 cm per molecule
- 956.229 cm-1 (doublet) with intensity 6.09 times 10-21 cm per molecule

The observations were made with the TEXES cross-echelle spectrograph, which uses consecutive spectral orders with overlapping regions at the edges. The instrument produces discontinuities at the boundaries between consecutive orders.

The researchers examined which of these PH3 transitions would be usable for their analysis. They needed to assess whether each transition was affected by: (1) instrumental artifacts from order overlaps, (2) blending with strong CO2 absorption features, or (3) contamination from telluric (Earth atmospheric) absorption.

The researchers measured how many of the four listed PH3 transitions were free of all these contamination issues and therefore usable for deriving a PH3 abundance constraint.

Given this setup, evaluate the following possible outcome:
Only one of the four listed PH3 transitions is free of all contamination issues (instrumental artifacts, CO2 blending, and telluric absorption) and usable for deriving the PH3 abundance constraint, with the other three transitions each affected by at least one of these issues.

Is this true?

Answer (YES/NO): YES